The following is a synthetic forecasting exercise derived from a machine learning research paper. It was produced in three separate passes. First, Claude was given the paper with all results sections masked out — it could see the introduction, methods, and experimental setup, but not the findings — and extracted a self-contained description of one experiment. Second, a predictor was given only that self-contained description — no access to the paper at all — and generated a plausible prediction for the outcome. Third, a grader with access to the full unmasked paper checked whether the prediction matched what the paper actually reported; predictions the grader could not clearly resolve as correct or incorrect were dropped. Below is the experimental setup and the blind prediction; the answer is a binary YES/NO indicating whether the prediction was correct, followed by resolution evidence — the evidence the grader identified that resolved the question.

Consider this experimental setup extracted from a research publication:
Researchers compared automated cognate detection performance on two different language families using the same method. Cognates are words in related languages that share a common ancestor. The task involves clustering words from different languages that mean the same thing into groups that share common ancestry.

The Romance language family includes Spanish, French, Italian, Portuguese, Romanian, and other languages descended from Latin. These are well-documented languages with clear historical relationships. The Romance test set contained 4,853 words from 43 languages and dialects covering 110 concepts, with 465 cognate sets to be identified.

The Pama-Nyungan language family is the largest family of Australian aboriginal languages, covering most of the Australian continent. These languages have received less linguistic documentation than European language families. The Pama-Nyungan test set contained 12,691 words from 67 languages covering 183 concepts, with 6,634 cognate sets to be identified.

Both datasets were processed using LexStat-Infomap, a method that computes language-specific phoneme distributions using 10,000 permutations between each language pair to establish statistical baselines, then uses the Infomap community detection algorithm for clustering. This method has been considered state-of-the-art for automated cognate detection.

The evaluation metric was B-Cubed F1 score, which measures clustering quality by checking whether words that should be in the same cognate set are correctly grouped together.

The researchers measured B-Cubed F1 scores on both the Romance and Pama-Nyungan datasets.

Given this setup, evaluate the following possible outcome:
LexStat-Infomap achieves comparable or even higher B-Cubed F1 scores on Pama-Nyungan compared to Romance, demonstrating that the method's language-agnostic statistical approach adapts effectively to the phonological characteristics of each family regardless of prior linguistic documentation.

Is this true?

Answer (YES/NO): NO